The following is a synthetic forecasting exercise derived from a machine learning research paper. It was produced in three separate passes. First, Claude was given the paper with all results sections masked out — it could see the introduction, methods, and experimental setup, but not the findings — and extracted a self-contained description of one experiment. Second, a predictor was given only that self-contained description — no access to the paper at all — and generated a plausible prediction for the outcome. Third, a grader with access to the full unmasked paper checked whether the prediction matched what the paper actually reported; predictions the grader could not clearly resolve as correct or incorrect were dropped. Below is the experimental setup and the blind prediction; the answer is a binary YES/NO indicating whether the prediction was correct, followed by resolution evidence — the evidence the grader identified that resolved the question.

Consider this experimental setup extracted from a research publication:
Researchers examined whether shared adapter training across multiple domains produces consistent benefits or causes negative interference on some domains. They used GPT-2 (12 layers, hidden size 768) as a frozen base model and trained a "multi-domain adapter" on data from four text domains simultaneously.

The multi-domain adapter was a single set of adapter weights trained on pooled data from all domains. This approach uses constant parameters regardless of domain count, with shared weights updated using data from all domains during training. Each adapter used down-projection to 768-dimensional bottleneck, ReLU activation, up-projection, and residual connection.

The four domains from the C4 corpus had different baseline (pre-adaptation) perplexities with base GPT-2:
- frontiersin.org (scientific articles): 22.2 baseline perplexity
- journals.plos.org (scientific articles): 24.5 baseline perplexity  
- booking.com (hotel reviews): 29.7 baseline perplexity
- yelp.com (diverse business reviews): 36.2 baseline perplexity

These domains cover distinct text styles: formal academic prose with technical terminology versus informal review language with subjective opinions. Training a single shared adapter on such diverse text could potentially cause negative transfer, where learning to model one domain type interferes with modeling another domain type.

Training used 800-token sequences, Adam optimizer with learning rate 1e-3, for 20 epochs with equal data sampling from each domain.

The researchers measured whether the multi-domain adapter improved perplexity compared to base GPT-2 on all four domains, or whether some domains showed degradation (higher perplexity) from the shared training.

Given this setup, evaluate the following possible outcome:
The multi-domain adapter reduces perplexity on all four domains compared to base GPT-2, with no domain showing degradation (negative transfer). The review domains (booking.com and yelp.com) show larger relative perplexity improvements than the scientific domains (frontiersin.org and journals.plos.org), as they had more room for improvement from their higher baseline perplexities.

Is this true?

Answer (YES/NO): NO